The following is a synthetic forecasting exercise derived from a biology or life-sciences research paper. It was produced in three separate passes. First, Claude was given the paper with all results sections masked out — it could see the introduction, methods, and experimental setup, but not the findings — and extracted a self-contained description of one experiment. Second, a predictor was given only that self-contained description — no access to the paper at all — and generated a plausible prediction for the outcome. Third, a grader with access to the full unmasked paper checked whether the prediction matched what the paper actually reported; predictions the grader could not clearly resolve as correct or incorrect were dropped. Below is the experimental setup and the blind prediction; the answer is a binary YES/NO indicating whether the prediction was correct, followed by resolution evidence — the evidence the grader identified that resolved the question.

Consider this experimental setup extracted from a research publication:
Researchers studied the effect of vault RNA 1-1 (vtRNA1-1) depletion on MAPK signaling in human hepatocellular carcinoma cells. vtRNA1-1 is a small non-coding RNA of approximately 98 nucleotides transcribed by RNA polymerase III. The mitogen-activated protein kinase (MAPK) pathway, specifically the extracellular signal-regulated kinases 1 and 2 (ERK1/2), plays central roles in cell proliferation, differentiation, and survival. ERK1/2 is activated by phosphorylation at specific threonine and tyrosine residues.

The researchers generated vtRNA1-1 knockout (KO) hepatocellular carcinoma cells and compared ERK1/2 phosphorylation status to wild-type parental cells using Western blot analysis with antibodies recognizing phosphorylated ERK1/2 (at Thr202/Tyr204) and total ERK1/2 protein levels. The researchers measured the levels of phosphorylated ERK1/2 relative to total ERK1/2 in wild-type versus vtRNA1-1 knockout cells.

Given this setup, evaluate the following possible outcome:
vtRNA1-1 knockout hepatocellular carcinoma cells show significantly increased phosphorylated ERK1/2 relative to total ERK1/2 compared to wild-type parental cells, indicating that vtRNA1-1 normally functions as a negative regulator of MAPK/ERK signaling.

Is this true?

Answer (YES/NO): YES